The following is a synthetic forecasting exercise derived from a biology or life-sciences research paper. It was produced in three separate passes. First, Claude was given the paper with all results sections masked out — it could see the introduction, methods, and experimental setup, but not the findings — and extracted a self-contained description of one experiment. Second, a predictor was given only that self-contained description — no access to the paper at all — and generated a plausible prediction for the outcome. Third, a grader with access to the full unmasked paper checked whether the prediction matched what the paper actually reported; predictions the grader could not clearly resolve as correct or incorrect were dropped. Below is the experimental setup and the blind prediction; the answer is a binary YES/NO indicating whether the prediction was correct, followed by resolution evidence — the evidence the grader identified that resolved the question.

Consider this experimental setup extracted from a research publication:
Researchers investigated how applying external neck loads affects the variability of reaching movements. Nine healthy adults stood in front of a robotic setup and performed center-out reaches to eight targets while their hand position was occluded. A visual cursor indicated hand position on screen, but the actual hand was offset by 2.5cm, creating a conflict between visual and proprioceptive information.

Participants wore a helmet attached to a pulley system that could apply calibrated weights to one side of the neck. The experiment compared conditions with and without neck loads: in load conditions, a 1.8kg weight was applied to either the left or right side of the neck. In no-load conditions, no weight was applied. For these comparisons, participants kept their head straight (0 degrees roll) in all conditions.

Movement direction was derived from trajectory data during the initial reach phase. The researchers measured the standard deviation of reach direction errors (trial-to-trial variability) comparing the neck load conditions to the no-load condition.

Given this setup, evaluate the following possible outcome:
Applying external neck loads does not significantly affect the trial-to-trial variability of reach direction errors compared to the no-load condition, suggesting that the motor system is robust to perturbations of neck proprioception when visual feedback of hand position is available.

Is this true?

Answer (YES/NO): NO